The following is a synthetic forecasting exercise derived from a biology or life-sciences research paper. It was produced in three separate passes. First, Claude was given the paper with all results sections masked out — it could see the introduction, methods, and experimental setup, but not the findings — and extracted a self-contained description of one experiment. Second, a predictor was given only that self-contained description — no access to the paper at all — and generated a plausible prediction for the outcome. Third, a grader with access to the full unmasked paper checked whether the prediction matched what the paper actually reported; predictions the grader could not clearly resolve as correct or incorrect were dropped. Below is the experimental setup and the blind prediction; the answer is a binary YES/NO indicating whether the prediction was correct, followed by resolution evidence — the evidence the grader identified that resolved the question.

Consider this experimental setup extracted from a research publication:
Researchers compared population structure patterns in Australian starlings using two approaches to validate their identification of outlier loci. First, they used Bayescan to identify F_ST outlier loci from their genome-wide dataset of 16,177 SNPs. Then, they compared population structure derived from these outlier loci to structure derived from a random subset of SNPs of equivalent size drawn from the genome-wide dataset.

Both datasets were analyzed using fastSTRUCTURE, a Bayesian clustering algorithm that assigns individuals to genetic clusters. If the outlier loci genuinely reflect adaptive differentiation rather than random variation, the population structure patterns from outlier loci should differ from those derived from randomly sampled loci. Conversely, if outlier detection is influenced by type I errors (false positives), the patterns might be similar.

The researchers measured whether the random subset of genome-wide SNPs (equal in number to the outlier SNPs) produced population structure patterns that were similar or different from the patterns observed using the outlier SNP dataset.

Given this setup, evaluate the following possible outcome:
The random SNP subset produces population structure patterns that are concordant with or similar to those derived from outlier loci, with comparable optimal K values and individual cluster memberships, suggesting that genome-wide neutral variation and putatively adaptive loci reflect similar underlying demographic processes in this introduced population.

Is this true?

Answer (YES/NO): NO